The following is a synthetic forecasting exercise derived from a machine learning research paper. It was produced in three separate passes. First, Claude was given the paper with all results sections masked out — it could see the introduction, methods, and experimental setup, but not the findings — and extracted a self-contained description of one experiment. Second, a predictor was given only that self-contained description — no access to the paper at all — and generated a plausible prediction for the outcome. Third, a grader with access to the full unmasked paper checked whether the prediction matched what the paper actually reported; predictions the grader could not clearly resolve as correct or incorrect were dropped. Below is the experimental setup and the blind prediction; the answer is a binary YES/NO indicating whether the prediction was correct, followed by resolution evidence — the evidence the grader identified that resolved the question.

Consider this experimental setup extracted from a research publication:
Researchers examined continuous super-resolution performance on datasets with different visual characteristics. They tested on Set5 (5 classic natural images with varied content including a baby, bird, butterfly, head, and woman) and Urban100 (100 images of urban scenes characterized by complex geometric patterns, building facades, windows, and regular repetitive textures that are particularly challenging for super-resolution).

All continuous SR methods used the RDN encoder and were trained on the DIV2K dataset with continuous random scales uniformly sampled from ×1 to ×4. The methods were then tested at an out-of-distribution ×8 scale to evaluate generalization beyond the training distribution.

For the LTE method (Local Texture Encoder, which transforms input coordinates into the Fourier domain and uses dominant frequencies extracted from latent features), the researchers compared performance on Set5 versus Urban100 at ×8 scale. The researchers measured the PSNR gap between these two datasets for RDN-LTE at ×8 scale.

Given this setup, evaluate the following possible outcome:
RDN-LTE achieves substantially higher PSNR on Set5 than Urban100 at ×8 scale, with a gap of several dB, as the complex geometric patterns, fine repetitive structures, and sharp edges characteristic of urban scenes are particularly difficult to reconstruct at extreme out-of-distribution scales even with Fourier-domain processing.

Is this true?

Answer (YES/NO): YES